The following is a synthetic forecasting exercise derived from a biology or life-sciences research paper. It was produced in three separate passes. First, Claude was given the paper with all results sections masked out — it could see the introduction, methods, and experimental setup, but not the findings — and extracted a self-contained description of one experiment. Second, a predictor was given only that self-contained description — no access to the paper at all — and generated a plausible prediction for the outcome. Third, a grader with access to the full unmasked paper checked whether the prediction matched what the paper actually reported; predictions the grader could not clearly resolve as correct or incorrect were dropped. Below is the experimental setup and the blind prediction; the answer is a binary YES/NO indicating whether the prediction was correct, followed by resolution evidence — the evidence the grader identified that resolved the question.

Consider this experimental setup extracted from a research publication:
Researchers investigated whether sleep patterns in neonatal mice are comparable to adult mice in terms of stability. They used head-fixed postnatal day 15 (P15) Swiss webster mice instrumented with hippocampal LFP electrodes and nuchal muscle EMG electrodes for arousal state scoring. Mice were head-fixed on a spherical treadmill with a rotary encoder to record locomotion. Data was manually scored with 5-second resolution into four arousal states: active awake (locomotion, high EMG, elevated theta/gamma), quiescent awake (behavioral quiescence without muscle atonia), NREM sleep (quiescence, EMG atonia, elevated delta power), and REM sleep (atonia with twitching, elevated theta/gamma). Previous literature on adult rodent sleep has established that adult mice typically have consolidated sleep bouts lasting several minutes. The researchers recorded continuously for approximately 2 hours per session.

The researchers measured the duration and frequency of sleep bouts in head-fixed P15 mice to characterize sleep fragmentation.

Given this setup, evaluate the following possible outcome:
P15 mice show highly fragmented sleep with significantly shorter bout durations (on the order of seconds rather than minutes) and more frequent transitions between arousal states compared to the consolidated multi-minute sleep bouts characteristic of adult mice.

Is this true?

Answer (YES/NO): YES